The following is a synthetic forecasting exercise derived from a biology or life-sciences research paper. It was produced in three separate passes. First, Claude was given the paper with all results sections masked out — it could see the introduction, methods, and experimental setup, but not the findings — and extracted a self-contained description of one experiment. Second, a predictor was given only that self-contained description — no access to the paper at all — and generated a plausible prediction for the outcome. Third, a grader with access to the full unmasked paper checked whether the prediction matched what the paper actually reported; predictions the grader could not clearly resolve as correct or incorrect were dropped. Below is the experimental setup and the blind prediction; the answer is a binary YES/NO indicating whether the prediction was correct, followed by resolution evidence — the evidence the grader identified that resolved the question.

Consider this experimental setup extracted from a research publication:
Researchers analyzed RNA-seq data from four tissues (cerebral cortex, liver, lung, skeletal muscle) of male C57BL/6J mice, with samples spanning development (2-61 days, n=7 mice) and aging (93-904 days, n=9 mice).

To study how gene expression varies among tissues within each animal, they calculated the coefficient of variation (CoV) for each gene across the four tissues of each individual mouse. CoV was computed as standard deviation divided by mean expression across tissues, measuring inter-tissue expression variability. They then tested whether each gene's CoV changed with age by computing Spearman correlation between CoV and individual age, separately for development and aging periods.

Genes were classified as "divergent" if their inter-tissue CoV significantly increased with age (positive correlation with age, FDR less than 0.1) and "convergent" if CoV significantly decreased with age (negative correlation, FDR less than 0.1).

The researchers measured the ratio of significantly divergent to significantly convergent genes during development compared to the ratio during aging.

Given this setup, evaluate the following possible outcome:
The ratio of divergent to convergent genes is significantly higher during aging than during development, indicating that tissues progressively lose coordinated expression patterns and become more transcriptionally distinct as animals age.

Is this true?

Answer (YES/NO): NO